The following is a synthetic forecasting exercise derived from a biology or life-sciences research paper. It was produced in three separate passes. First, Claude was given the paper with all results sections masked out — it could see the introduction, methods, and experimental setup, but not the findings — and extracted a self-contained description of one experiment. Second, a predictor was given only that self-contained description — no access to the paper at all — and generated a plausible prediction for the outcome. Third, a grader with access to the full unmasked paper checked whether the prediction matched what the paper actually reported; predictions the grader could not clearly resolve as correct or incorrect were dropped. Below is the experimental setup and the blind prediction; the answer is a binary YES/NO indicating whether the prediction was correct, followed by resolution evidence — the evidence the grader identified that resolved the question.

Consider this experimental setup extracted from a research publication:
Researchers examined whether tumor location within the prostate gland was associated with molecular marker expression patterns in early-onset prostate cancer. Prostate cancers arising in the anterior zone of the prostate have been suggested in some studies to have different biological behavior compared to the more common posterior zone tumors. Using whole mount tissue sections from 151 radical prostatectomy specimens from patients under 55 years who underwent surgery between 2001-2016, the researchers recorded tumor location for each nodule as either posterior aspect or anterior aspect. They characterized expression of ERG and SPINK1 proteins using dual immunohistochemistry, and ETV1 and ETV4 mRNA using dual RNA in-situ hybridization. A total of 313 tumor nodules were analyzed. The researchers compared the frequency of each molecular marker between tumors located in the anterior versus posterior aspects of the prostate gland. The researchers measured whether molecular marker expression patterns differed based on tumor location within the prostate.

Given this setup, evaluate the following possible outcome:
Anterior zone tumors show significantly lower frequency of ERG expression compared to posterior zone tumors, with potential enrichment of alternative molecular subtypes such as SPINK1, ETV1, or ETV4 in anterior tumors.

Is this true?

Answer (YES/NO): YES